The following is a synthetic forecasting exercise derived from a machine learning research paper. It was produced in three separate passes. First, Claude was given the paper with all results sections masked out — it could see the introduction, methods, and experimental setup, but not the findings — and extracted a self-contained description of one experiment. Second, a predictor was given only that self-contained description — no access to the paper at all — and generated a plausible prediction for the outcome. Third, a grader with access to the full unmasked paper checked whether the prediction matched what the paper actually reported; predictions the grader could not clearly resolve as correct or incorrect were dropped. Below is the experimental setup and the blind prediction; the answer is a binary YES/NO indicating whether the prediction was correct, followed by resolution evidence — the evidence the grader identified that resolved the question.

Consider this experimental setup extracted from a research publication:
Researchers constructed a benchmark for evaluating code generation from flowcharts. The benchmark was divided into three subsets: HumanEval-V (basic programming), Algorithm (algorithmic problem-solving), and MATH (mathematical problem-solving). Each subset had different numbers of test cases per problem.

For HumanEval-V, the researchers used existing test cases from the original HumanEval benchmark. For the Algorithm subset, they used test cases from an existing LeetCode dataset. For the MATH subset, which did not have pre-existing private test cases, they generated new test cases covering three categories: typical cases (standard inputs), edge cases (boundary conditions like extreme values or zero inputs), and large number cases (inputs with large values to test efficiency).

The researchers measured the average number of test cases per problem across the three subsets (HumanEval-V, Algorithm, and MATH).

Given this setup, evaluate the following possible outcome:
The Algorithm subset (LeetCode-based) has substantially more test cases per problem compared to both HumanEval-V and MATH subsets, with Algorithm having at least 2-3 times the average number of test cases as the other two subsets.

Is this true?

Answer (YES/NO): YES